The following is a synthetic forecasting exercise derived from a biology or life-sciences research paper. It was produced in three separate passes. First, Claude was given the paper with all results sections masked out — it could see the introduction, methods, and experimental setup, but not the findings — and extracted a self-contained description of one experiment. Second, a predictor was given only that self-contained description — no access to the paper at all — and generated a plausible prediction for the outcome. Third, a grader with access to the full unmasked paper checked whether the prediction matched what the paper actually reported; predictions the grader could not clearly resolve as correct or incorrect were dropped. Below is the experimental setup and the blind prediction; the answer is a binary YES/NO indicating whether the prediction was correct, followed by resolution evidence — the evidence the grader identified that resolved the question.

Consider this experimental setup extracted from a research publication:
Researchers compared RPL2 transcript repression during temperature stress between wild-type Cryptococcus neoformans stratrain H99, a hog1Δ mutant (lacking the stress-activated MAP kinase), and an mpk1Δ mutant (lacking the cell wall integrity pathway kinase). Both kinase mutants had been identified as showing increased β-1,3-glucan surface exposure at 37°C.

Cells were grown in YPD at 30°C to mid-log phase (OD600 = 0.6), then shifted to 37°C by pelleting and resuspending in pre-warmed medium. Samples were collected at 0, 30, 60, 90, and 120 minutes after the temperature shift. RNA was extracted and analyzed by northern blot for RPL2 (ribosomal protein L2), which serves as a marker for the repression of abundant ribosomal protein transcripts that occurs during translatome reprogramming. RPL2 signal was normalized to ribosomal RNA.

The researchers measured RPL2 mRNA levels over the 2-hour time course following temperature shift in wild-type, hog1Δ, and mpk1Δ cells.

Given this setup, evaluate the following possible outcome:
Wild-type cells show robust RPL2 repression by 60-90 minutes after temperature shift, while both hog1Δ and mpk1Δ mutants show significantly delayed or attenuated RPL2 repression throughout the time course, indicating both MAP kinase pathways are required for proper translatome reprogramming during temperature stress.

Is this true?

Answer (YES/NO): NO